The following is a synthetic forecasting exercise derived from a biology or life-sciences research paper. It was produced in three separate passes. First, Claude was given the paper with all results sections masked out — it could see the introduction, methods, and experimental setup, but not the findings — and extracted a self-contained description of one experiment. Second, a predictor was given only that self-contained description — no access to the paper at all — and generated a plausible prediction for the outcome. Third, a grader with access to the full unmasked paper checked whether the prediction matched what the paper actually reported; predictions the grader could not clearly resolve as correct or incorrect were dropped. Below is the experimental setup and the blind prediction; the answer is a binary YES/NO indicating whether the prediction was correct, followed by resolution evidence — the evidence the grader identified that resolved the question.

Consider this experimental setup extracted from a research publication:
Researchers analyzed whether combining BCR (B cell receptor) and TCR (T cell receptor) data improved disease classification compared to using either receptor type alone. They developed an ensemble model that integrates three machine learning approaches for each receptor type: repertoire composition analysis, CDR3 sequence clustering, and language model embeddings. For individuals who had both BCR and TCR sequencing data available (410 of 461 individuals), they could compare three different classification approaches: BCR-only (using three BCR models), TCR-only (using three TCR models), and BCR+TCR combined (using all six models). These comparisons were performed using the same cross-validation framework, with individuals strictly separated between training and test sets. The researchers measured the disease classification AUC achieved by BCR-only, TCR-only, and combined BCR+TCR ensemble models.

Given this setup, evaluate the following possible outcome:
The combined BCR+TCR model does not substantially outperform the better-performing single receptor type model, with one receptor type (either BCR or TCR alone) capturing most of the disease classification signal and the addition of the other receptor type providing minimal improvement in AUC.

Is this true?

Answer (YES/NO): NO